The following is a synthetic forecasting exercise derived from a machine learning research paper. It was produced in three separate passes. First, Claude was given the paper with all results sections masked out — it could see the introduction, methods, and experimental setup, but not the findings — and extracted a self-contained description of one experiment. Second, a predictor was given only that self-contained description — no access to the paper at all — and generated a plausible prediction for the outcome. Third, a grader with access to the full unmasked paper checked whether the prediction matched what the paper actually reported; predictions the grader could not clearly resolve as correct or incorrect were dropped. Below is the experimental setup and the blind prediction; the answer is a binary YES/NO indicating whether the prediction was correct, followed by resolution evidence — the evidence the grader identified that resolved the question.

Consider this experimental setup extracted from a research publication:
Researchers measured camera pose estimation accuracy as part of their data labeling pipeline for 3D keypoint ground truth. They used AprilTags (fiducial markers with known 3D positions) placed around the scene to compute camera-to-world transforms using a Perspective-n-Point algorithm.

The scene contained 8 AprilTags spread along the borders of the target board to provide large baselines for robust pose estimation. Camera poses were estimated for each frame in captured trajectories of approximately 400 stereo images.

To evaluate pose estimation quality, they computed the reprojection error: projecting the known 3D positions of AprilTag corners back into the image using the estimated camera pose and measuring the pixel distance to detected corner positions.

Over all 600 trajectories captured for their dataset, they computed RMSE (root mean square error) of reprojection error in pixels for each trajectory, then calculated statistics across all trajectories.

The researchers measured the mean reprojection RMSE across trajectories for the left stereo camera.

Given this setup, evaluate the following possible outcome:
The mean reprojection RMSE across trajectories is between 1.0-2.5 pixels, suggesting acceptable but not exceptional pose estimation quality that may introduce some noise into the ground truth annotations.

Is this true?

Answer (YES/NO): YES